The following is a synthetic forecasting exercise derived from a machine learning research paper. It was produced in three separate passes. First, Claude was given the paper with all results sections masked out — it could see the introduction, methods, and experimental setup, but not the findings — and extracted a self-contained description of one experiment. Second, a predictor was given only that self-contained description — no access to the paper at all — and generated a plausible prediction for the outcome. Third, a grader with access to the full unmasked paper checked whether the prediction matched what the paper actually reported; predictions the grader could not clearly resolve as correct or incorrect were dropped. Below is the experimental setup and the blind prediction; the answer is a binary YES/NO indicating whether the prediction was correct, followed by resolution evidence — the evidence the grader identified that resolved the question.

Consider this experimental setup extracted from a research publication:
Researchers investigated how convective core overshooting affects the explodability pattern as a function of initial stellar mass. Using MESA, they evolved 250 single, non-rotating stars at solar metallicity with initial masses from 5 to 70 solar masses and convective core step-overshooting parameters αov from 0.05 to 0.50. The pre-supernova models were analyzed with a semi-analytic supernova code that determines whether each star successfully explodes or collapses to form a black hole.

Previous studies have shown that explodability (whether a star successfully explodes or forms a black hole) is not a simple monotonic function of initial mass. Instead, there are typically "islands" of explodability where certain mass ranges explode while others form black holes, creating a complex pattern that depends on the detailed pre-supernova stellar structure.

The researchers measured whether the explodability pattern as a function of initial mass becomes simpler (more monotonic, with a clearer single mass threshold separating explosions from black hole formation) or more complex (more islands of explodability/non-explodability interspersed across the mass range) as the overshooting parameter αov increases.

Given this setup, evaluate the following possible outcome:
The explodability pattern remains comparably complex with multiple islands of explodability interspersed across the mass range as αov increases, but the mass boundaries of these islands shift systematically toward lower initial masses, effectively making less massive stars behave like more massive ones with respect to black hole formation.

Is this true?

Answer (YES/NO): YES